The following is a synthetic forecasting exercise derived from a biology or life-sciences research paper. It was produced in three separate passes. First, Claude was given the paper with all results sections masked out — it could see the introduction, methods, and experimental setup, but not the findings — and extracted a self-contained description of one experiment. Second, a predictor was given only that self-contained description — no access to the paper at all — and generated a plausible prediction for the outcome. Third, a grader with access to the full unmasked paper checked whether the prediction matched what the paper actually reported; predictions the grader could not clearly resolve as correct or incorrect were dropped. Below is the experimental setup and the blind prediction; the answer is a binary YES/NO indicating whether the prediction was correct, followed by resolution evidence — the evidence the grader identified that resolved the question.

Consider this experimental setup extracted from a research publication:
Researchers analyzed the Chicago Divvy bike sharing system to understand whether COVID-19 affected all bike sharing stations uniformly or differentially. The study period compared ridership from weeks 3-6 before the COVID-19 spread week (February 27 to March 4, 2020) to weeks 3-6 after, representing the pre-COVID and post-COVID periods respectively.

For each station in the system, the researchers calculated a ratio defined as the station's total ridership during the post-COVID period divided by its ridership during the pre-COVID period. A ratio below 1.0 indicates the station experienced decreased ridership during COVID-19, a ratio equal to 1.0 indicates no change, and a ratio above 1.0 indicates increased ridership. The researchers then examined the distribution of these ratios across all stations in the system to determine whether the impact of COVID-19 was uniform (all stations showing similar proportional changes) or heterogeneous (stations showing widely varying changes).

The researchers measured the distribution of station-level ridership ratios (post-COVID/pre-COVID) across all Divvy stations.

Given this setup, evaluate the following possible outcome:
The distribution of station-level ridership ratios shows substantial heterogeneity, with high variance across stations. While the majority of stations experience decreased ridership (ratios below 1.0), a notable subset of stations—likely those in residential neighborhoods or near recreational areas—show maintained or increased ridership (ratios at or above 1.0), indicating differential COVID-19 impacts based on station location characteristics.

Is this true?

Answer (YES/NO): YES